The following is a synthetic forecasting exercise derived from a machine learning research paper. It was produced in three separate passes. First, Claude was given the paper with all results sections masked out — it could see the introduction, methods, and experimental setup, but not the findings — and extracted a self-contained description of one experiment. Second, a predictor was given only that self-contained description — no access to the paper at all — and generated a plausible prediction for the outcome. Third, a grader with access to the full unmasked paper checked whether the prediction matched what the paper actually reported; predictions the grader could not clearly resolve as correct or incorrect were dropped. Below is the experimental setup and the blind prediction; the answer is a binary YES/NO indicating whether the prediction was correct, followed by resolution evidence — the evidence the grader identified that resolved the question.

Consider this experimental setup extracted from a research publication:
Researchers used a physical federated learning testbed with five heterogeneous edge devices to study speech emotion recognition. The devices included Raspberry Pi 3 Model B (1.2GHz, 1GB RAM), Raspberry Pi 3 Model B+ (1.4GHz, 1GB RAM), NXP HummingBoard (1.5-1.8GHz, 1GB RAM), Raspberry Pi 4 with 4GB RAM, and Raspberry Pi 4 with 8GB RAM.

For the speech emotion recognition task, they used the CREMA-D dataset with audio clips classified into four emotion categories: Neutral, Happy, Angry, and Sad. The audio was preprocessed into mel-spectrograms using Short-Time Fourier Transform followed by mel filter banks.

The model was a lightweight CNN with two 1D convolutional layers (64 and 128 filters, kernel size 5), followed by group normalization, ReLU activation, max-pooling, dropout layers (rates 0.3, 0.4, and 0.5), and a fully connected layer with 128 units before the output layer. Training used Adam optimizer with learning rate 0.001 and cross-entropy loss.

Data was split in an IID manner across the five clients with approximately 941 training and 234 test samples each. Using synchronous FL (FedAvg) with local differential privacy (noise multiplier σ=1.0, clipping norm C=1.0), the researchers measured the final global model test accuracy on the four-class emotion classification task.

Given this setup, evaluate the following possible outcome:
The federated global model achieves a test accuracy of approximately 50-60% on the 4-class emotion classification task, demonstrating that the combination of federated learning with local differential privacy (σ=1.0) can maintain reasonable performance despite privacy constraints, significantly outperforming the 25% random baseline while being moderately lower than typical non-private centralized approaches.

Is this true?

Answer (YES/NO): NO